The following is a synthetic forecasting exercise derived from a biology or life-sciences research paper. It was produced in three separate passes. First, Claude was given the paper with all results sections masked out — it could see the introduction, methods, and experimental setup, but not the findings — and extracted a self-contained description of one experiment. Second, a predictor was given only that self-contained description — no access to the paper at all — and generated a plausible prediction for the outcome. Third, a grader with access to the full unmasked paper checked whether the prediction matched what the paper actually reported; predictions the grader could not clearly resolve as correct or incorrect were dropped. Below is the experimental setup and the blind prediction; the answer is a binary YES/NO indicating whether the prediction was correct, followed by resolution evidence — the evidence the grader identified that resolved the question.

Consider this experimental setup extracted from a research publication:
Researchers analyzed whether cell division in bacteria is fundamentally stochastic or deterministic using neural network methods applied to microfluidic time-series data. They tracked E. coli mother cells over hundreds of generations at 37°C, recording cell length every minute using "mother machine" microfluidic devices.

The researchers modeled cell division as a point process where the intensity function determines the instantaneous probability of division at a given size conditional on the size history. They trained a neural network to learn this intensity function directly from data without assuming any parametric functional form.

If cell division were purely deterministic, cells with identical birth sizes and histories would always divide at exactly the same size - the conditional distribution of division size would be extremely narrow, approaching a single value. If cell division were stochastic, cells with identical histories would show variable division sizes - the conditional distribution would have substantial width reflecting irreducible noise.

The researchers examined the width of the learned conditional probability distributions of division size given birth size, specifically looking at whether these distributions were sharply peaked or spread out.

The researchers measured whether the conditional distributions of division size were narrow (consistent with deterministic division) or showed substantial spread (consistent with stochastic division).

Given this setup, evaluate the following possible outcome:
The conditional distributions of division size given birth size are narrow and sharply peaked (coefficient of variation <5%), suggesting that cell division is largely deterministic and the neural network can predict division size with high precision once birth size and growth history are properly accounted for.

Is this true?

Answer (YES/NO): NO